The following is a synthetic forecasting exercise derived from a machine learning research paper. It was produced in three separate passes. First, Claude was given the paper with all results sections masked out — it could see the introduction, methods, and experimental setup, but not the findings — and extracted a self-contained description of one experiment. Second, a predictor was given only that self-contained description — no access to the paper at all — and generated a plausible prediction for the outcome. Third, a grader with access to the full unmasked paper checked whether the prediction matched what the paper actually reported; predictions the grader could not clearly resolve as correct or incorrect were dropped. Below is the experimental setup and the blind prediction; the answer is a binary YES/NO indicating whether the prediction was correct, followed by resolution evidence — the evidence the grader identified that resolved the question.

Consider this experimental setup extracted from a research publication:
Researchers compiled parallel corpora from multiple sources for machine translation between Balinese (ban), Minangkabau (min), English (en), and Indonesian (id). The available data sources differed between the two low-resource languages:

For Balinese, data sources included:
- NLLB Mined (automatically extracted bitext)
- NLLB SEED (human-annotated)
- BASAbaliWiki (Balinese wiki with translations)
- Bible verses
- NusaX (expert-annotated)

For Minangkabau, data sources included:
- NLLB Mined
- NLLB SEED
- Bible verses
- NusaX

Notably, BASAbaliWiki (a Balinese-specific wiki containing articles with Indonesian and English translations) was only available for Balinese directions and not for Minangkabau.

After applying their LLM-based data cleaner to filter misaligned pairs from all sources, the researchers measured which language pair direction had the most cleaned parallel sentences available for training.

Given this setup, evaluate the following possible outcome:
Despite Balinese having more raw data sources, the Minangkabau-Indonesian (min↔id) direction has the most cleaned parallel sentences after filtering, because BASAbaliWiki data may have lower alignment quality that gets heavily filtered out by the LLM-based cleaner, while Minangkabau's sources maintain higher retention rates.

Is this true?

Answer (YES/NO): NO